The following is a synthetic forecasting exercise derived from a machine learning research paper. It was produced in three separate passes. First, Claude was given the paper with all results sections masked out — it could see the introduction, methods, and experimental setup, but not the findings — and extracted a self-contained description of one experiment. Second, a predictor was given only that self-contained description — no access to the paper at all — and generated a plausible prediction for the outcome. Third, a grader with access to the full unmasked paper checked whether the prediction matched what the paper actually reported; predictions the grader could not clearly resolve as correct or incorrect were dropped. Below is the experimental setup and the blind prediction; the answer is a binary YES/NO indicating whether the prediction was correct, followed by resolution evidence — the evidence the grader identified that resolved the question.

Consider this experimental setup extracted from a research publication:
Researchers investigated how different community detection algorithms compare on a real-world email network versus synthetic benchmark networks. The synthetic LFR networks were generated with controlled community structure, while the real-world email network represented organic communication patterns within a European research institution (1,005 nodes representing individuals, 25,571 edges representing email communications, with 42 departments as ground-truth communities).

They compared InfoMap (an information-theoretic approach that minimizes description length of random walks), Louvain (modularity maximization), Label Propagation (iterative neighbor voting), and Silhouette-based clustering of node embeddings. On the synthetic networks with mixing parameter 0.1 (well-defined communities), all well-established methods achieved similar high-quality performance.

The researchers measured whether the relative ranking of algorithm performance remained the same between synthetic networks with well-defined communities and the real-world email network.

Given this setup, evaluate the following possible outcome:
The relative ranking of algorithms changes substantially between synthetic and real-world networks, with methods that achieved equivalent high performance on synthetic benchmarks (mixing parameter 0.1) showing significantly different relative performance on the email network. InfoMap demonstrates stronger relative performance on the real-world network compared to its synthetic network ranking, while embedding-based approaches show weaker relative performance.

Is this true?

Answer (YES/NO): NO